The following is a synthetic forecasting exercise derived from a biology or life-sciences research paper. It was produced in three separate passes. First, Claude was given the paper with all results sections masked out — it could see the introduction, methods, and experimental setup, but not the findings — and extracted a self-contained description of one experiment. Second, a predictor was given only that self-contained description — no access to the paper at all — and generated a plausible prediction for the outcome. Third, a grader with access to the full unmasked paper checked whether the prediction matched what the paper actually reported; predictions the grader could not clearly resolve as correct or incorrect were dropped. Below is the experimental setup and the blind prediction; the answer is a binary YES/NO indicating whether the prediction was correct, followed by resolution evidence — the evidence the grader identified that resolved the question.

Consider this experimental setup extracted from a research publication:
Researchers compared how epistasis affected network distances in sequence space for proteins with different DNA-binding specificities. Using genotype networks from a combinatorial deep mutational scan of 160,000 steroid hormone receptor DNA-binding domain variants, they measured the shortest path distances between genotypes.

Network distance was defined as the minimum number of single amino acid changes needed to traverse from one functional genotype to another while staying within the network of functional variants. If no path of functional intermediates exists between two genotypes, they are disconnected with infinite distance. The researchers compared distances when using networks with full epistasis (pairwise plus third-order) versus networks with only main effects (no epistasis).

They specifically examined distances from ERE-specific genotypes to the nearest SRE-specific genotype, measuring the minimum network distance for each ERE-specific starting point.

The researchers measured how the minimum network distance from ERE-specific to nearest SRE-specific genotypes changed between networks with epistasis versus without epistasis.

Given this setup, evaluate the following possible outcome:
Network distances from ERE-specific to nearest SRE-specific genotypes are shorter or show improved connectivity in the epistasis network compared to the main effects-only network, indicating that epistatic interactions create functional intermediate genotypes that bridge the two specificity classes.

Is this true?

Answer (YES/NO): YES